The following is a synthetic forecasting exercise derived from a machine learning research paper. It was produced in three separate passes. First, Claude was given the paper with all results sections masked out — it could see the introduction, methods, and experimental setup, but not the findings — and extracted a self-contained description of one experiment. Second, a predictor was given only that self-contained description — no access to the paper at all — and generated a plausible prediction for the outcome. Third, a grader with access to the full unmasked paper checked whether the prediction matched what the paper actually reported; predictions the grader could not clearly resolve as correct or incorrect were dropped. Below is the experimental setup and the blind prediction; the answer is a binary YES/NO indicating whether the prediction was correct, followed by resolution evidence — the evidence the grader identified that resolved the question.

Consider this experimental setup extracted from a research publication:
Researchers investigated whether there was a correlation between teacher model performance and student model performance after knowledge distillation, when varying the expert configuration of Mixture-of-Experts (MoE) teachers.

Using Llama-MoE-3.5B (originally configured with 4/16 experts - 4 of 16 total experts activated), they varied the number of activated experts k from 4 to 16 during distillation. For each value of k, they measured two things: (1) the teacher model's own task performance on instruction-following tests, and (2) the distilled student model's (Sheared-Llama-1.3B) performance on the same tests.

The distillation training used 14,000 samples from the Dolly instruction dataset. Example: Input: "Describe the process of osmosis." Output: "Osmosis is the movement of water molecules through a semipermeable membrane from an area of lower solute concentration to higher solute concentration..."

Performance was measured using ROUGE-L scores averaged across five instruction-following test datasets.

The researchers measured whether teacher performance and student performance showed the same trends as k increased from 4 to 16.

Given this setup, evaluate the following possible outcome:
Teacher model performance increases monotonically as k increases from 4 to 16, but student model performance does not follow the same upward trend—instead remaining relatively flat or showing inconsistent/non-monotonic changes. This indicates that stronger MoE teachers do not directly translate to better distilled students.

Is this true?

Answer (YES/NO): NO